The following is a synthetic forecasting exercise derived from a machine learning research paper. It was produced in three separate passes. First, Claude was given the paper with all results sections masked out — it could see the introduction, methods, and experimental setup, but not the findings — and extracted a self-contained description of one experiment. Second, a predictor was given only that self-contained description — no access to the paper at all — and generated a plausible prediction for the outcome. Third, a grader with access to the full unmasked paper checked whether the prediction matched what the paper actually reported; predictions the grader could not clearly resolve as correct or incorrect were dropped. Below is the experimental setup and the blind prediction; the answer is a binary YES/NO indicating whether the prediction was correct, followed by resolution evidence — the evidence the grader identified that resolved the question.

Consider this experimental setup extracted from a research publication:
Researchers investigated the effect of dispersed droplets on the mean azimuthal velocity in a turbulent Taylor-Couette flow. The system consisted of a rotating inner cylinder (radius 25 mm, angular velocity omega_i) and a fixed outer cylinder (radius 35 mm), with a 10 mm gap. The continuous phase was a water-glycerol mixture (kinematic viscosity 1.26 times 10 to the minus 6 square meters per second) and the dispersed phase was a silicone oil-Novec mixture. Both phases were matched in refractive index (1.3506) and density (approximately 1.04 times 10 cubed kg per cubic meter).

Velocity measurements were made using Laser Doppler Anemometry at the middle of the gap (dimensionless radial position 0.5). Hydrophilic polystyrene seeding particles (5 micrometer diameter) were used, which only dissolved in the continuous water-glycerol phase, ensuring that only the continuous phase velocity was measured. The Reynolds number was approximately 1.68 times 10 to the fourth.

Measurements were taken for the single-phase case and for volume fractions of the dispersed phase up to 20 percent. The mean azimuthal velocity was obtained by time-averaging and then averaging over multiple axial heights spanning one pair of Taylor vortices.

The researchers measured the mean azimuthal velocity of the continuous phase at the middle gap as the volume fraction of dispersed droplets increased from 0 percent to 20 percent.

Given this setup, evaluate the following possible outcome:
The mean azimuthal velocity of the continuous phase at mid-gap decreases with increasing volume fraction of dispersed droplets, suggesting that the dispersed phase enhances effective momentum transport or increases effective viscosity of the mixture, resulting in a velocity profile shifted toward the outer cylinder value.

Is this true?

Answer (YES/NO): NO